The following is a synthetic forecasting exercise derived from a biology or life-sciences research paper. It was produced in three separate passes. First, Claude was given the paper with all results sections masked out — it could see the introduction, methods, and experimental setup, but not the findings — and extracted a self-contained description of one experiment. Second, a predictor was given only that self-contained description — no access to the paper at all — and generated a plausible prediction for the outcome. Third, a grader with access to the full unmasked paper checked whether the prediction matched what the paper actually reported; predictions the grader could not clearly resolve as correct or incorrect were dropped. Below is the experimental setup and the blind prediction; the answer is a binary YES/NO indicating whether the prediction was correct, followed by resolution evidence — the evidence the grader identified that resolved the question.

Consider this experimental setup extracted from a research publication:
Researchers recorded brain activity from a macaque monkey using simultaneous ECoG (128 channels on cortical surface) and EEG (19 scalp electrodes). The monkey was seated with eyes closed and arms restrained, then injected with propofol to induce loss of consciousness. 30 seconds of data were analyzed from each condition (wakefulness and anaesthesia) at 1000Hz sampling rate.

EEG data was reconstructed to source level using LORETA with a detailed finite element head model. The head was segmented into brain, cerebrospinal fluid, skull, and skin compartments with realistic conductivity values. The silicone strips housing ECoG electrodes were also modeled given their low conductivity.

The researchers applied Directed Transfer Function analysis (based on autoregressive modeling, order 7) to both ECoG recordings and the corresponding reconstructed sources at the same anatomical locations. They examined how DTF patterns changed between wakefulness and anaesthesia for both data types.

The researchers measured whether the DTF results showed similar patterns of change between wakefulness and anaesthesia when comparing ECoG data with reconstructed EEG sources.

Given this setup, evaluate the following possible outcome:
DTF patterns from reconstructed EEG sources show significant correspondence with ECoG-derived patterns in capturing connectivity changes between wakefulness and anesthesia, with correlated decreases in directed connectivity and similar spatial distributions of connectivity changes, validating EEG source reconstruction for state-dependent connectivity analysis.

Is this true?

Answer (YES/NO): YES